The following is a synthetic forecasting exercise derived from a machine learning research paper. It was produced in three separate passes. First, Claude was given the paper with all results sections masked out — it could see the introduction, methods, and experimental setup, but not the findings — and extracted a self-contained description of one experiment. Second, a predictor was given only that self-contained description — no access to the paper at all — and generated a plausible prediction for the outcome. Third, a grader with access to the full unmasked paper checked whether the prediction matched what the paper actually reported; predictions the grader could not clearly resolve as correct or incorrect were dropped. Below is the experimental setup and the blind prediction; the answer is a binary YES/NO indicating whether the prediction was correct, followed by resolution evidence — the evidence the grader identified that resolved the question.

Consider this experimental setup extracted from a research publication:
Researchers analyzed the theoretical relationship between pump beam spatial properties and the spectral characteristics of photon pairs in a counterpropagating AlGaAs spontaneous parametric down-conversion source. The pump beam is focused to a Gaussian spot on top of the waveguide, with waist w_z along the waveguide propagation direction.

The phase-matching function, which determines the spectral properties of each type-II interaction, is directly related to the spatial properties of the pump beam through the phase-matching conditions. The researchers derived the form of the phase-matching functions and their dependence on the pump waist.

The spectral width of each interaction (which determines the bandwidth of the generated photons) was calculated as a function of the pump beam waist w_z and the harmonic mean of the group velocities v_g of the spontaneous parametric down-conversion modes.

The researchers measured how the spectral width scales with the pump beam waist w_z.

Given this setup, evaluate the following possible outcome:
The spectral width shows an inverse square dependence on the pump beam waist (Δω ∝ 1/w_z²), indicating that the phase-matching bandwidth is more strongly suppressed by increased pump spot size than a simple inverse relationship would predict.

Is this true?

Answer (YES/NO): NO